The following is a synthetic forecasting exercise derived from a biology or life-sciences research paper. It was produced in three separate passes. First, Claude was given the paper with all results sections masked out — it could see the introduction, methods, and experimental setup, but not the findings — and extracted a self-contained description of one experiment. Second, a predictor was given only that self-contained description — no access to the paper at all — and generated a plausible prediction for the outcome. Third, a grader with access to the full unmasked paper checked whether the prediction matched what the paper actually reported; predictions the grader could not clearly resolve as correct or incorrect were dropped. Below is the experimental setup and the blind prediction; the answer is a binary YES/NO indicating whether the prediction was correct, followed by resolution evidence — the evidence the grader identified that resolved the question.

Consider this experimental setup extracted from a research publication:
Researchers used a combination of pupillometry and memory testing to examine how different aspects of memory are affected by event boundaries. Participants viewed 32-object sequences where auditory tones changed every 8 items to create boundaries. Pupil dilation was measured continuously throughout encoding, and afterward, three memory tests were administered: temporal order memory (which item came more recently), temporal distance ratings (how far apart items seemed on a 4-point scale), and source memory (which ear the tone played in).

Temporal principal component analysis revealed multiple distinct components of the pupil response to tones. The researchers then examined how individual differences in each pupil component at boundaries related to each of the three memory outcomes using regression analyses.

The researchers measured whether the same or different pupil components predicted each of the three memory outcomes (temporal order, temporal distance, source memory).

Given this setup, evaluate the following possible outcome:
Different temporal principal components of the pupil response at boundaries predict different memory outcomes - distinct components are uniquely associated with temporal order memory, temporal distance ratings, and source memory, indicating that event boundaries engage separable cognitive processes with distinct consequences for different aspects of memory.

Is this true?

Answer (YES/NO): NO